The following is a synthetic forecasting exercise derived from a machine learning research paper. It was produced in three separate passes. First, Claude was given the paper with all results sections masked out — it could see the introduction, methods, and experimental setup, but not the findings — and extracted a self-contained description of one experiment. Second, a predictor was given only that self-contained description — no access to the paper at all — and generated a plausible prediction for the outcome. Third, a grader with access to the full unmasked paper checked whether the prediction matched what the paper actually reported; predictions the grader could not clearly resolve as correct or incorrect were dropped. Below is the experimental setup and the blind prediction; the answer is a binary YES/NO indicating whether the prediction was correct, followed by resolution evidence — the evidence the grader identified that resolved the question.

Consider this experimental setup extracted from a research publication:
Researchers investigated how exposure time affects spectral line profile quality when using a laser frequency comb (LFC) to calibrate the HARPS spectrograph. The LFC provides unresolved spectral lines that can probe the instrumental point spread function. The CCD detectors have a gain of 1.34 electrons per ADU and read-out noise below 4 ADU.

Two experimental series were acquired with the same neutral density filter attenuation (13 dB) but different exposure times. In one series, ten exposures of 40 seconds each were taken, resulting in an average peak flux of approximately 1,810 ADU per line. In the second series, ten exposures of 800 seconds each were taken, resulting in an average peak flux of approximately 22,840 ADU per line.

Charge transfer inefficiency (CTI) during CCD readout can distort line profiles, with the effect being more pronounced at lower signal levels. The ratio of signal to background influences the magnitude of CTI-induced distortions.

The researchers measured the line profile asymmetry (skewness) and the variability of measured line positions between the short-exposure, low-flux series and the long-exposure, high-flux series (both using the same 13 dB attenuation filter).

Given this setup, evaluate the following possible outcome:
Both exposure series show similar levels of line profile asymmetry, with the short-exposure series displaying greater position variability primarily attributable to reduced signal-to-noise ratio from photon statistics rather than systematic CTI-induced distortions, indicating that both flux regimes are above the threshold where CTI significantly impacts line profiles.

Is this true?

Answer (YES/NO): NO